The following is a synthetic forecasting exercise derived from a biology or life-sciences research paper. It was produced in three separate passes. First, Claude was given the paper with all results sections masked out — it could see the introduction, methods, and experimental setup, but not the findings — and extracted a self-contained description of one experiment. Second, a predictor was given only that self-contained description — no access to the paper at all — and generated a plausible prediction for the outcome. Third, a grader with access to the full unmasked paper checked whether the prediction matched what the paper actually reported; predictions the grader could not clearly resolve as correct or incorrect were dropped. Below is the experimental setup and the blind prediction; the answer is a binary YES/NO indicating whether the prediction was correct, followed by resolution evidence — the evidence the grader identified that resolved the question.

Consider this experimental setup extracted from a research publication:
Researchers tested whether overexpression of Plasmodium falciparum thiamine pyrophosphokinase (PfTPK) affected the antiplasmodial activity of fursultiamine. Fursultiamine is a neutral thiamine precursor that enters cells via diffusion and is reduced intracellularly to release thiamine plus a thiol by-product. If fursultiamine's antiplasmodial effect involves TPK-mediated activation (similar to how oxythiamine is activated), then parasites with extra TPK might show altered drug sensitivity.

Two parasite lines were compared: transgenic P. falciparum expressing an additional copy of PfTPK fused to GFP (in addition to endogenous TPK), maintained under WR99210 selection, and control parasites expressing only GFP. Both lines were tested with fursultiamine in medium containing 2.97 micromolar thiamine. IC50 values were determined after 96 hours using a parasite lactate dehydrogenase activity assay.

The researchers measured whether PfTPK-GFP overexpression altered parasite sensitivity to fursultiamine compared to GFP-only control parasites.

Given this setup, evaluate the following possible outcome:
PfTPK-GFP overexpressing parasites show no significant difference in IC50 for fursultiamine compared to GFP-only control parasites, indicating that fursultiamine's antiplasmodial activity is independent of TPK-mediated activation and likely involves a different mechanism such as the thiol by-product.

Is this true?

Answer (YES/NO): YES